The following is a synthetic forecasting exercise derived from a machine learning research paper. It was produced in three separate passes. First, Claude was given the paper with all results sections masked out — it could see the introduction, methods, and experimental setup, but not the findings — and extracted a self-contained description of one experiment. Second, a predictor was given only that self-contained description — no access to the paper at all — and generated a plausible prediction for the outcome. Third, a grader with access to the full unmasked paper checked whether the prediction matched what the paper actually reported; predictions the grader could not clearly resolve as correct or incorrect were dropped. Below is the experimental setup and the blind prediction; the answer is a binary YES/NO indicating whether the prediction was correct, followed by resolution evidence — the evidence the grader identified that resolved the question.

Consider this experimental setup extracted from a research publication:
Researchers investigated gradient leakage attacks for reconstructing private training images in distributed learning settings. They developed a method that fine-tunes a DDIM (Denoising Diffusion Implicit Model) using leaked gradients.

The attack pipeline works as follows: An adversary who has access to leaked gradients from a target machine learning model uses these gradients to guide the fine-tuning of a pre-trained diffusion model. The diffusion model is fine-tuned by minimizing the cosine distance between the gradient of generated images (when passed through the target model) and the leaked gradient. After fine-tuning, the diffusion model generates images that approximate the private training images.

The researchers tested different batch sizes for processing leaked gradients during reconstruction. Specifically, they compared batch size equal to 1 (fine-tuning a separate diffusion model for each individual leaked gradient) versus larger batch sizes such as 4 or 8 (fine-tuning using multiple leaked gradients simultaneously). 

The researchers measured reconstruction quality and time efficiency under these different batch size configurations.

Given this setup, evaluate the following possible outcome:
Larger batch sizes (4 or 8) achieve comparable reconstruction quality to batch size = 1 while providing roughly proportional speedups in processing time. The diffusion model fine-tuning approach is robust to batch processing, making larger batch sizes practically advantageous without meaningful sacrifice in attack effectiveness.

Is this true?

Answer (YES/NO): NO